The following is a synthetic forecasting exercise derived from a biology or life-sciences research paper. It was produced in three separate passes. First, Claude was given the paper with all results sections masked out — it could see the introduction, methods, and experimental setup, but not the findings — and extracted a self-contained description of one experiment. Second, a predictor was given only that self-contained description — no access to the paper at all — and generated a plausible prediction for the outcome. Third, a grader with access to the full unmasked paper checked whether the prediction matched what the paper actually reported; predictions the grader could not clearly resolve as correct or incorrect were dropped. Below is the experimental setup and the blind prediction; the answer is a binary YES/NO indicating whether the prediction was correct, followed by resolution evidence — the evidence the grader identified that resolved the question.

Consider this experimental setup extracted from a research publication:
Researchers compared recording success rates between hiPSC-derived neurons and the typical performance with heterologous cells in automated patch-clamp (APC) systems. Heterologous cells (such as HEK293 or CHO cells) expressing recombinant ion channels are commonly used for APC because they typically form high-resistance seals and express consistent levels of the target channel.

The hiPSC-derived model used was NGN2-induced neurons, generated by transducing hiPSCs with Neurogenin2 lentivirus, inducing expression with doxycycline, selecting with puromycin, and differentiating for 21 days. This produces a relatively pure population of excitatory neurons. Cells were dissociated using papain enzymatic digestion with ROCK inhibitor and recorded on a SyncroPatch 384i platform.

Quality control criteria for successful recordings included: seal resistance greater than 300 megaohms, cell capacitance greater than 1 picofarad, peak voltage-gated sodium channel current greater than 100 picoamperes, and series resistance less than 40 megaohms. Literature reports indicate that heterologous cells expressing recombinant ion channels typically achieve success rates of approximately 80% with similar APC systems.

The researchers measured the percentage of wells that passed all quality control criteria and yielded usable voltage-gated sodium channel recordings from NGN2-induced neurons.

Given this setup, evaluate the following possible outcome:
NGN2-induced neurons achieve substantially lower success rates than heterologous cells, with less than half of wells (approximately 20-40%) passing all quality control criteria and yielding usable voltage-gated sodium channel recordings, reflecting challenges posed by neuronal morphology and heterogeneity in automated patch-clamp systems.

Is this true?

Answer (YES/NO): NO